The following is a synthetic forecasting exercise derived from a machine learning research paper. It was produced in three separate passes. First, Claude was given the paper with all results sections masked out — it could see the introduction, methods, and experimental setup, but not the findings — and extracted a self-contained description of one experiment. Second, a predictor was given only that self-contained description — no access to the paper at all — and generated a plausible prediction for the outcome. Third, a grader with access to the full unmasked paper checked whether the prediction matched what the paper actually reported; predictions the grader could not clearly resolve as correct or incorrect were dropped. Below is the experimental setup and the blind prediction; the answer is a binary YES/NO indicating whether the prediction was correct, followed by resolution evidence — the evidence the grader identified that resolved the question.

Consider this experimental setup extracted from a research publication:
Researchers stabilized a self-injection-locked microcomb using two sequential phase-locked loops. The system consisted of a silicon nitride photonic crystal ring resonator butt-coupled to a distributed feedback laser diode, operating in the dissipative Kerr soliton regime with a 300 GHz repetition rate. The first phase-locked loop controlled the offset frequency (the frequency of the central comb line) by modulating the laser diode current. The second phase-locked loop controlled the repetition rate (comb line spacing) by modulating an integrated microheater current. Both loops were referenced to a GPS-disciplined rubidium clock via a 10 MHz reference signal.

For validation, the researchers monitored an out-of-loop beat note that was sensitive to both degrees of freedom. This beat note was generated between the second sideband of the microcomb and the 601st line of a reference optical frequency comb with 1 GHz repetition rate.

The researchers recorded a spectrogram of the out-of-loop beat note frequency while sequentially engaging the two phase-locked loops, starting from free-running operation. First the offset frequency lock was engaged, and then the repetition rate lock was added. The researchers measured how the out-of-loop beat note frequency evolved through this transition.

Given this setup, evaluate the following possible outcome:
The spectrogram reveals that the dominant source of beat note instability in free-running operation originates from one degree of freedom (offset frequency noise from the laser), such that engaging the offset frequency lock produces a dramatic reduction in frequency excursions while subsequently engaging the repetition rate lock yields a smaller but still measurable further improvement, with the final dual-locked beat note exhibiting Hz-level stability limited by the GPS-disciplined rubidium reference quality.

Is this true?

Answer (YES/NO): YES